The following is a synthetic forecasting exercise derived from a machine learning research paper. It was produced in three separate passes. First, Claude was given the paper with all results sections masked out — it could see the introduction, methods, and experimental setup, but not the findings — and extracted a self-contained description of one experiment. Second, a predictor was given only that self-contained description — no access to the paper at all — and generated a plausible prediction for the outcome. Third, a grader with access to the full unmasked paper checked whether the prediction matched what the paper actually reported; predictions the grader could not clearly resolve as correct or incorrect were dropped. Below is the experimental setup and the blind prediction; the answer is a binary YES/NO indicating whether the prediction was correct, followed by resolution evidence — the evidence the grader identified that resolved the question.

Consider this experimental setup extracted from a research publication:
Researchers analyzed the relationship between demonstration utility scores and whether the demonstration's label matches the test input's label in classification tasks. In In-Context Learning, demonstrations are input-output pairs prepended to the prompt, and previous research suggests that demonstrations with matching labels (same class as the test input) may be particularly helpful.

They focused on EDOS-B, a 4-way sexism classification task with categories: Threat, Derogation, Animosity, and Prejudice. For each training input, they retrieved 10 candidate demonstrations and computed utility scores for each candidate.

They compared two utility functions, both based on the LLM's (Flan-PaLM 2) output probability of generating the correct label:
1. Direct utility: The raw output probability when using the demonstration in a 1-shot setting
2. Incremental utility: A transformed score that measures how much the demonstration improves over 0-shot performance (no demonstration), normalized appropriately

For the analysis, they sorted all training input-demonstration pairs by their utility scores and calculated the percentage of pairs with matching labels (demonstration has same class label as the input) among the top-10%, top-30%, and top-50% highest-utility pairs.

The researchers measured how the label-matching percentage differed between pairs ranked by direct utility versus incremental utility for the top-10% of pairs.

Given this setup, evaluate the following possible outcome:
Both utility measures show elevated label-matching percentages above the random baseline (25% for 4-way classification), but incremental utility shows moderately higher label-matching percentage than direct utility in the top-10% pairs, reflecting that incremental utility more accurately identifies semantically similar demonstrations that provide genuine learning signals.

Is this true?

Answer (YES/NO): NO